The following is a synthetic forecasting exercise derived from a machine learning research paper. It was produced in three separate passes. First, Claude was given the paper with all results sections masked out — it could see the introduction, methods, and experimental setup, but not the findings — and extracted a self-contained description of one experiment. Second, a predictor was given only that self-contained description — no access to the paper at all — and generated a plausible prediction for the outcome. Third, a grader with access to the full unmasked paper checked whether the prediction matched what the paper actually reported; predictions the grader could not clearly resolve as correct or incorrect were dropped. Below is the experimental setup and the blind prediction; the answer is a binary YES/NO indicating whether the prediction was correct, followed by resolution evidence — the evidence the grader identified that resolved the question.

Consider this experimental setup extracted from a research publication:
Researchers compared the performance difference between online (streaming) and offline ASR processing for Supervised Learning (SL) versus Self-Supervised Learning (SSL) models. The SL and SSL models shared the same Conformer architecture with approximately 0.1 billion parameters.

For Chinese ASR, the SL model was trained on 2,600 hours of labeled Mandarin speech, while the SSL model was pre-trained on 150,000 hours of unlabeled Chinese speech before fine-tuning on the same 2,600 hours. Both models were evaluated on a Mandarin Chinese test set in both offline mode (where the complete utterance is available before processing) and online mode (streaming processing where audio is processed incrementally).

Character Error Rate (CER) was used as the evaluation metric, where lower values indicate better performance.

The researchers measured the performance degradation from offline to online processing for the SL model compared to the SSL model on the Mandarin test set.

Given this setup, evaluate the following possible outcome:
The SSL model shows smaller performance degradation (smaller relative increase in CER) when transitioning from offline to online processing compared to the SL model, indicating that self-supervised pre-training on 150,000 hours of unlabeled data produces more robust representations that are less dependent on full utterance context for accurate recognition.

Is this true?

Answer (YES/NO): YES